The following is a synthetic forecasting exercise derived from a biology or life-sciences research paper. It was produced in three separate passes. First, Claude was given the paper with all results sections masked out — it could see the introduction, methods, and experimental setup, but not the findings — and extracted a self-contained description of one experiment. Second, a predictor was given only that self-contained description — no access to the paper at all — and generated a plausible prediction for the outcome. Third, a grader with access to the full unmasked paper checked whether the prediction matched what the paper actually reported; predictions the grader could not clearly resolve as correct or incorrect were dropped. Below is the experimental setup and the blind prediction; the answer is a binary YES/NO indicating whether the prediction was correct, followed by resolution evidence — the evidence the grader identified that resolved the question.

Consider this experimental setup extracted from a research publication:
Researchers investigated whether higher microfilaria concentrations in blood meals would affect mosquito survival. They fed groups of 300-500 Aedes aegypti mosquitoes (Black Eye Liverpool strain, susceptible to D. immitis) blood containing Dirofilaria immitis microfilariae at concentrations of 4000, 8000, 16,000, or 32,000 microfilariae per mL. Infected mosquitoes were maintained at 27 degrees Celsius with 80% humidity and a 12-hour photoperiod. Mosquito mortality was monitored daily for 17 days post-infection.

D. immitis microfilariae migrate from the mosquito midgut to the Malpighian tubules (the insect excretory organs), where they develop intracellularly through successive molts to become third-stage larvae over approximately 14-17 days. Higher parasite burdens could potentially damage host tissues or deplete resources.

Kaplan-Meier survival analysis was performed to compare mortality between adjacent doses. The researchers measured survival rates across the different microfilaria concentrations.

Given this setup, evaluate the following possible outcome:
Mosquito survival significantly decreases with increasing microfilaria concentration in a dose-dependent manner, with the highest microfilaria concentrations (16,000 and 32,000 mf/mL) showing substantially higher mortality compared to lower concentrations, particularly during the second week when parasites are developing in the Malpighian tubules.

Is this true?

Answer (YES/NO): YES